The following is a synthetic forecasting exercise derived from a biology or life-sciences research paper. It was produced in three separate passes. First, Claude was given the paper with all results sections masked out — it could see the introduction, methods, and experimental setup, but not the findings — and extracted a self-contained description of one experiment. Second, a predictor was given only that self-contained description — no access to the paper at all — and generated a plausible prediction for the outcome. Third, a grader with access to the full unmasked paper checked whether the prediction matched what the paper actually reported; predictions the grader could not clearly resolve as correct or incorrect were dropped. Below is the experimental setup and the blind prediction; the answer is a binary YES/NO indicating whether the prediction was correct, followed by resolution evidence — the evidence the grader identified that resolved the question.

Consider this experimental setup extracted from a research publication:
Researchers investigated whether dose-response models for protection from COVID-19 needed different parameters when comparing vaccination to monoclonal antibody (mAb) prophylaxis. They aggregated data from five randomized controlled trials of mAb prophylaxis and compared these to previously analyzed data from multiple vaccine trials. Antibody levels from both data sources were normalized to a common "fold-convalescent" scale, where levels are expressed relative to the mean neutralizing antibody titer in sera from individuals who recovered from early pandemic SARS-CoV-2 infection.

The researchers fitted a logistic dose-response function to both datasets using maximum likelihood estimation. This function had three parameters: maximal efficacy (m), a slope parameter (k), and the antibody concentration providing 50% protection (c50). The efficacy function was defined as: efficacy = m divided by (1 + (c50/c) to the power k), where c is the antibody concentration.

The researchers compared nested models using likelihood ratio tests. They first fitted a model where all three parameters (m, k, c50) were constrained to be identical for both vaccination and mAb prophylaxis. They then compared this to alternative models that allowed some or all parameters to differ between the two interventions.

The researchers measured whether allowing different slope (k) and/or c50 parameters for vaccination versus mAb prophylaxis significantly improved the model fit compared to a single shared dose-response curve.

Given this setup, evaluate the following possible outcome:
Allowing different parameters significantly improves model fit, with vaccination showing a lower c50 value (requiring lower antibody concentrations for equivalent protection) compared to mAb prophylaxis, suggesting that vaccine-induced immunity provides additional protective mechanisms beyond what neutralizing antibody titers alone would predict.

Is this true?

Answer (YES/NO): NO